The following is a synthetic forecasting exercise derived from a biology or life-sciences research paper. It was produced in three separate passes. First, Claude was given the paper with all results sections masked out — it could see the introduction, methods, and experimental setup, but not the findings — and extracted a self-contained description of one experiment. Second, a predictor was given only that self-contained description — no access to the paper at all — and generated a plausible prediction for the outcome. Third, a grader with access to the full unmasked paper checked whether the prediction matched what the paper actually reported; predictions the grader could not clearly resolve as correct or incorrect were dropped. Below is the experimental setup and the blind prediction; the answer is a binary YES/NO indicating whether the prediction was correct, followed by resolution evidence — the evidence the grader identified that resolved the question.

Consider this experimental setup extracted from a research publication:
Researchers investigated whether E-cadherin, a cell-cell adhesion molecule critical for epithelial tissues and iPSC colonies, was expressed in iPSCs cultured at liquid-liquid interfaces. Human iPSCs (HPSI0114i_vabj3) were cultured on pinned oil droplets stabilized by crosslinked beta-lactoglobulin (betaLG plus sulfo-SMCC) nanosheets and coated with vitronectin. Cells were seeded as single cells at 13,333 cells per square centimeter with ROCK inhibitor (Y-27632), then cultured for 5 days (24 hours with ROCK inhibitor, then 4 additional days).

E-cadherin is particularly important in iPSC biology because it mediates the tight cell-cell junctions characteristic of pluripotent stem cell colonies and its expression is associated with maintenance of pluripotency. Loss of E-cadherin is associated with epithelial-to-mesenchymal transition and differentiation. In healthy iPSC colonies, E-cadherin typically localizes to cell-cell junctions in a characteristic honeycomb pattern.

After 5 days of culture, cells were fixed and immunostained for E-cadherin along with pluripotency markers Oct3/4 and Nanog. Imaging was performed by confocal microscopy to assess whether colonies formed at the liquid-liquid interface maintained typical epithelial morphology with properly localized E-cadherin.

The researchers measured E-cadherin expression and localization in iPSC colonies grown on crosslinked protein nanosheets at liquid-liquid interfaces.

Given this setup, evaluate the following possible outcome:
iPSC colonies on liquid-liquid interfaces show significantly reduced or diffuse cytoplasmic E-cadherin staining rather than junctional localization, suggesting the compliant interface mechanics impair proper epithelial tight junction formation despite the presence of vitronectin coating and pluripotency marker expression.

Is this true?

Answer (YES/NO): NO